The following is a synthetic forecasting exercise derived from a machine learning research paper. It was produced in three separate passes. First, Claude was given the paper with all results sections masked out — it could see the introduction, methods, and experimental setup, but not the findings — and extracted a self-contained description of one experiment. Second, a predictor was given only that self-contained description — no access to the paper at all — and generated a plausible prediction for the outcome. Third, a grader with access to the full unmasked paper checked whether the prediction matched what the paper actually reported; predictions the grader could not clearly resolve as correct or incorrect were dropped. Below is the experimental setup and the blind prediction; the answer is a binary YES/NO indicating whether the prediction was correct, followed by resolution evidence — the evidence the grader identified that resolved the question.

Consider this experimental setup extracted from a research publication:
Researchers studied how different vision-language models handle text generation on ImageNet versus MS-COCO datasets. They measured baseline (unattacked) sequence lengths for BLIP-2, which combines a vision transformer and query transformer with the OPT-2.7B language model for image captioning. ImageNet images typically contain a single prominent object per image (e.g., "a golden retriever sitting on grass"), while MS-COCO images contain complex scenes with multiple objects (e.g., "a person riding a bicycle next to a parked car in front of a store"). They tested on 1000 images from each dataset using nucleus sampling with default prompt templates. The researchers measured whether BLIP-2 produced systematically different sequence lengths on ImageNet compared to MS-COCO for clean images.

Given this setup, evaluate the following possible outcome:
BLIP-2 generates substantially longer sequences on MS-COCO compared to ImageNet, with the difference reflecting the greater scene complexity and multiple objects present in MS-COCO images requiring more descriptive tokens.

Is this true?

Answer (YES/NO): NO